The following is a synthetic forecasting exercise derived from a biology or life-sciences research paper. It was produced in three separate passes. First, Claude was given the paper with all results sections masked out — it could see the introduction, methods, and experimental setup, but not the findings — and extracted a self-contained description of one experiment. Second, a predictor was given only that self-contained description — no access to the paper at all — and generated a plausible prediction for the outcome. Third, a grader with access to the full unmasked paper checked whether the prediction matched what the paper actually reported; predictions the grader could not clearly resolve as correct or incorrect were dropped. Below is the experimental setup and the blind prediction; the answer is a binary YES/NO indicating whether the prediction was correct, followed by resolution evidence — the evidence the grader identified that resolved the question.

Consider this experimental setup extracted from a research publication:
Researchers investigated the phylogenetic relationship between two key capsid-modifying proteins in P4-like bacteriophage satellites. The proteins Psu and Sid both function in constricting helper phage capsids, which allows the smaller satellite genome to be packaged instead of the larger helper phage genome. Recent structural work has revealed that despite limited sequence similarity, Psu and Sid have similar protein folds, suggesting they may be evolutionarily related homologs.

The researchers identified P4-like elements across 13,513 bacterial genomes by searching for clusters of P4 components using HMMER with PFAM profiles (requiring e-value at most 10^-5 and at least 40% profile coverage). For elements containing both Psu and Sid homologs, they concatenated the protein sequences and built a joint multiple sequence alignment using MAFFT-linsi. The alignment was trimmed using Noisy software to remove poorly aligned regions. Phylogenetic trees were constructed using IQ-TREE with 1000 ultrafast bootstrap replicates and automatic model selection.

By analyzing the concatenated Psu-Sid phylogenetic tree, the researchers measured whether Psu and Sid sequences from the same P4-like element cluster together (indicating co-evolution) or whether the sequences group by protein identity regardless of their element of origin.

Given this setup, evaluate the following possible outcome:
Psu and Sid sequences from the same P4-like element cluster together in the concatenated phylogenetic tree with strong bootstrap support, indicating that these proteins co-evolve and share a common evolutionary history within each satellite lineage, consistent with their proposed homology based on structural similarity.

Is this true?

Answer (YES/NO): NO